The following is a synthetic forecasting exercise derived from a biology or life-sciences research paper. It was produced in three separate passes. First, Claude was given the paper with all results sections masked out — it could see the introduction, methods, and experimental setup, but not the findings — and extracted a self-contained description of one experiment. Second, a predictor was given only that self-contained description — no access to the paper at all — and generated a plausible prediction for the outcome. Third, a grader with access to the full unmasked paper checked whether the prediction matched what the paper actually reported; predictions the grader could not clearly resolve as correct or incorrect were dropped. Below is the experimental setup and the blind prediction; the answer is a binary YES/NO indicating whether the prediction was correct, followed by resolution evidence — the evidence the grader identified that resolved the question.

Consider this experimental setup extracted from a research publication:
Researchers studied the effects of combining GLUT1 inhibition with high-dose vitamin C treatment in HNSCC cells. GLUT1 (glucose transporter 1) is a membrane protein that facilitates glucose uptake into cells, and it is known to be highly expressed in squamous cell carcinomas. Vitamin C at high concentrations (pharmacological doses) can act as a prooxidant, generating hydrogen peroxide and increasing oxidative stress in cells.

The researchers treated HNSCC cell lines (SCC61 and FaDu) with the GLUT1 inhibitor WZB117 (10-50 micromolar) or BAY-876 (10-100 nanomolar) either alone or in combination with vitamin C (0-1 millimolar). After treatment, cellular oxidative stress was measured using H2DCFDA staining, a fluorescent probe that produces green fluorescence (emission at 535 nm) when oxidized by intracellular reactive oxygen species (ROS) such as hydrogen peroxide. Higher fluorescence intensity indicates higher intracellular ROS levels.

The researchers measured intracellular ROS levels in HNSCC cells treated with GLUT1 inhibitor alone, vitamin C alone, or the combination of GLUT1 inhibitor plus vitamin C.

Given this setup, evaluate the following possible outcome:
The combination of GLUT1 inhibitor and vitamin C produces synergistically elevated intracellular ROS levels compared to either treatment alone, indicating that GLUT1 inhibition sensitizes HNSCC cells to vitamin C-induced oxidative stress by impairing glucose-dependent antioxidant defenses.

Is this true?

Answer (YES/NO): YES